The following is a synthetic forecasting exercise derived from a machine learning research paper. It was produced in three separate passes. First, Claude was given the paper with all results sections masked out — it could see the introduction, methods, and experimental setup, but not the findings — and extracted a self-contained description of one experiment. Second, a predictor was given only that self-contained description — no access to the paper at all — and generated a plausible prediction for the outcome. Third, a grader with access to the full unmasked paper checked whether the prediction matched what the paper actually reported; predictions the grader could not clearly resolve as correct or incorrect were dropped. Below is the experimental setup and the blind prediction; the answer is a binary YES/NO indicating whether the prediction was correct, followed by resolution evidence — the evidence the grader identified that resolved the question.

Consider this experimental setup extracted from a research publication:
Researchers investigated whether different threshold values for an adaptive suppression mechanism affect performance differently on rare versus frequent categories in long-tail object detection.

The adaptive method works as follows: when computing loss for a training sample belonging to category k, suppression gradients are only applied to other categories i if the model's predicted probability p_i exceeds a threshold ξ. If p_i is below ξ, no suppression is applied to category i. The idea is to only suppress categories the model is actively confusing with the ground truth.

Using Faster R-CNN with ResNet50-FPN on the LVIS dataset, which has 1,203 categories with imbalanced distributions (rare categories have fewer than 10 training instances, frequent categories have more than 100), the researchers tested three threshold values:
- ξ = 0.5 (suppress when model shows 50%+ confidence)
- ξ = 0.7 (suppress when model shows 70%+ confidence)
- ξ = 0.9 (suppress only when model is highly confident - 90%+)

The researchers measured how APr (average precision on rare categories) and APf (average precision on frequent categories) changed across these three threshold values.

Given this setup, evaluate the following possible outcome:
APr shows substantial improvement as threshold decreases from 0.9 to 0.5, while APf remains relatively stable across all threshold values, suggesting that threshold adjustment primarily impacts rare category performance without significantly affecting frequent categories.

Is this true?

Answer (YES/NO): YES